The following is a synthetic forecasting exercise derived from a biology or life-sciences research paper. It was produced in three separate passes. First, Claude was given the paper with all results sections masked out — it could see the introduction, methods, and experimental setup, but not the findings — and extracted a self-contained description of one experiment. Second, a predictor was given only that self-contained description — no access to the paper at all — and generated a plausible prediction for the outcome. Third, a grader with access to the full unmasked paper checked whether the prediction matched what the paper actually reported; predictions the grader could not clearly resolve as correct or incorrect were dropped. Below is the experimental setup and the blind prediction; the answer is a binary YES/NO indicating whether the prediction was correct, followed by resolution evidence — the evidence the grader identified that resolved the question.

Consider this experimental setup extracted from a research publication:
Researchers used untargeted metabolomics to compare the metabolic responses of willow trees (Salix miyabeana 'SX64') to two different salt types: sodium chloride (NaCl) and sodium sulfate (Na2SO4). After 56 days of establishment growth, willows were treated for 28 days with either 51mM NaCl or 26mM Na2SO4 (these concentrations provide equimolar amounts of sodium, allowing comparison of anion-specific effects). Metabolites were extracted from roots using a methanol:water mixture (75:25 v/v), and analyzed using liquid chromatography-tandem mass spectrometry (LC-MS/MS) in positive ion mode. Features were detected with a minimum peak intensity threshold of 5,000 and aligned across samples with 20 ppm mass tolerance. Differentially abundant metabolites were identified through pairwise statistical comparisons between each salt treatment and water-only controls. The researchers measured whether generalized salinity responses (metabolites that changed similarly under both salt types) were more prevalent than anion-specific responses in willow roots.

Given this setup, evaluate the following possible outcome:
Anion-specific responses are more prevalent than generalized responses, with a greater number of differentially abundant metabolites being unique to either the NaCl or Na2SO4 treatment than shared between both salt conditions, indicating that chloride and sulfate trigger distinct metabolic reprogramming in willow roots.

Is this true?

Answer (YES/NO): YES